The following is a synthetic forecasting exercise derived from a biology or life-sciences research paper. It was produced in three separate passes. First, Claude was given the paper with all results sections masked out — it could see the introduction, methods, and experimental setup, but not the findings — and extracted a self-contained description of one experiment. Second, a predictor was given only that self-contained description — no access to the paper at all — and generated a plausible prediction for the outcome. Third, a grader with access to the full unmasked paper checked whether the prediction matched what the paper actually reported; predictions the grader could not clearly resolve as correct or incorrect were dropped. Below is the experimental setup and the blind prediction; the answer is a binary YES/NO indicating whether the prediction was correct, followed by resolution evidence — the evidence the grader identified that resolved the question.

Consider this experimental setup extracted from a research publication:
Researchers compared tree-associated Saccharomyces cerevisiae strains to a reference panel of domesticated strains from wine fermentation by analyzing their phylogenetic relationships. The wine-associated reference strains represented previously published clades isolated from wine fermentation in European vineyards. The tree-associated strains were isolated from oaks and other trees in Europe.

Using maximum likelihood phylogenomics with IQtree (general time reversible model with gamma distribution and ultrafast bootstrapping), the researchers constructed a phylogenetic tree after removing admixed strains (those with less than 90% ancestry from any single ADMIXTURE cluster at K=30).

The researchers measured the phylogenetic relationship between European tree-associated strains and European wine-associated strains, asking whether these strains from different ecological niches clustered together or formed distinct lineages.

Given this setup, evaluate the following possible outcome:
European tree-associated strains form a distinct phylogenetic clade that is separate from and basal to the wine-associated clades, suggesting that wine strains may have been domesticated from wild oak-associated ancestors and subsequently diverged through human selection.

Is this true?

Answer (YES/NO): NO